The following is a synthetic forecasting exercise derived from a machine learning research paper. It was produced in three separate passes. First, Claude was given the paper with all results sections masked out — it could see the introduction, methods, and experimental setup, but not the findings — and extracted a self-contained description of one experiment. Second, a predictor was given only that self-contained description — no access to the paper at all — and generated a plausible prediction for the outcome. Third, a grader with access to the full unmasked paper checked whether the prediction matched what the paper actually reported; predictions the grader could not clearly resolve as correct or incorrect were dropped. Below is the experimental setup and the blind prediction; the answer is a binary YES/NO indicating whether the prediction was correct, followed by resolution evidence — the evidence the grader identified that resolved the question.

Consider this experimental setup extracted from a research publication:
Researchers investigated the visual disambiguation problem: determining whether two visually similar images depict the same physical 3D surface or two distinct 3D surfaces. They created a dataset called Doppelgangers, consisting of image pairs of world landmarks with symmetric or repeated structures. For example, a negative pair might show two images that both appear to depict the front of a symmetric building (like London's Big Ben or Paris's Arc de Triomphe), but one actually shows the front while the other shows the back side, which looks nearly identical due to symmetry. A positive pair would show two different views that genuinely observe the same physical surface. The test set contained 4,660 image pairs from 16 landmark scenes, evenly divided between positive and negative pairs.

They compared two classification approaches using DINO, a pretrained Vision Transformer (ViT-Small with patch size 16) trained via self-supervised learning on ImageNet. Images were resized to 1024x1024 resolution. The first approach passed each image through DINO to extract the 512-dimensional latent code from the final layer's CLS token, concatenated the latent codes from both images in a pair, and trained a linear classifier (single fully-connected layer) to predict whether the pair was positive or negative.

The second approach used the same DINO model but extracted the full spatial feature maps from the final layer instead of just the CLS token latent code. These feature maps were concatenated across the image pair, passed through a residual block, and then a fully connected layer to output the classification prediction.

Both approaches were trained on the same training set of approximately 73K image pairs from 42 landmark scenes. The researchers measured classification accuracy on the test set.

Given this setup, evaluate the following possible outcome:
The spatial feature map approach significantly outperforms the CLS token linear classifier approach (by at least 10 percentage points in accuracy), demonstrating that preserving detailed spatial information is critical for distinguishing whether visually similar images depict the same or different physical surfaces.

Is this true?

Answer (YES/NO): NO